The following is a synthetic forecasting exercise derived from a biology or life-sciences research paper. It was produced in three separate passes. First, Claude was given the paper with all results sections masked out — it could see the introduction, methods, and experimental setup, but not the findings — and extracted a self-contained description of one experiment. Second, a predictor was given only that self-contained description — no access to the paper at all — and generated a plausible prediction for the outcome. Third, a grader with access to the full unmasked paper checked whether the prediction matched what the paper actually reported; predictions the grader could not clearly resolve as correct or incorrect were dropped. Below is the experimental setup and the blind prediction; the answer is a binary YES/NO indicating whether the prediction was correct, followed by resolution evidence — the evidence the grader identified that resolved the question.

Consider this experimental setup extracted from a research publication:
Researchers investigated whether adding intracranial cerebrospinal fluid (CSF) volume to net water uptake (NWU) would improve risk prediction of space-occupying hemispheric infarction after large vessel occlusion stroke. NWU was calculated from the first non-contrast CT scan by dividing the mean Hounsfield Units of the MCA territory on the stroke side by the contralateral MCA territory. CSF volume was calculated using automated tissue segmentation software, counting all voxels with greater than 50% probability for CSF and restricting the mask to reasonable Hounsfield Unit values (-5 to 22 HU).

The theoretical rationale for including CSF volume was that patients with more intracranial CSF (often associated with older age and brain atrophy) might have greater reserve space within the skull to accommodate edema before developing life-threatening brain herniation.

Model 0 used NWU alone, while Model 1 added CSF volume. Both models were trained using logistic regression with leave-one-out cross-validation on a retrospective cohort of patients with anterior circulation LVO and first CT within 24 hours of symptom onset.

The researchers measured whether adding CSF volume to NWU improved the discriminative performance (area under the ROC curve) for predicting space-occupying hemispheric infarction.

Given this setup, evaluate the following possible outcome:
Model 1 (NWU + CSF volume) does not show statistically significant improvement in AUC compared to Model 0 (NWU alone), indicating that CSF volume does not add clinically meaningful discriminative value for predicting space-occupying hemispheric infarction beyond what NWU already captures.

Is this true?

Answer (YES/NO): NO